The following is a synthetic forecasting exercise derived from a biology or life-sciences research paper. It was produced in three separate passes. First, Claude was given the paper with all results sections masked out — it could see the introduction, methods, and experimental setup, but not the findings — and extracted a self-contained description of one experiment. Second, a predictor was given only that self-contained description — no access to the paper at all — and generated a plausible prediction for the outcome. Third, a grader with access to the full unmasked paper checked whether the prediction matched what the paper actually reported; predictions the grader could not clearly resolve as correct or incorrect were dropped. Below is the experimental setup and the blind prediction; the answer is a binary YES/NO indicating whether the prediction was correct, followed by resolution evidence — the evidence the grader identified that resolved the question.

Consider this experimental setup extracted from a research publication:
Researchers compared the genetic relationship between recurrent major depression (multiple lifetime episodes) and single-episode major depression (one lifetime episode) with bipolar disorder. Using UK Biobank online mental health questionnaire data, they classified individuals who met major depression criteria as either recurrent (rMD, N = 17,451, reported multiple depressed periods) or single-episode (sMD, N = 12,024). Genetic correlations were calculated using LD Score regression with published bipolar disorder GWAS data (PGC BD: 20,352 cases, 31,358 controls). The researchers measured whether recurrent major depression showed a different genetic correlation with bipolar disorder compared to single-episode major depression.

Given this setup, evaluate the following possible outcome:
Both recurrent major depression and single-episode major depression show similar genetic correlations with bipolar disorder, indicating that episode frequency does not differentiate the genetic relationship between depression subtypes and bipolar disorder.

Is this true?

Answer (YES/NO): NO